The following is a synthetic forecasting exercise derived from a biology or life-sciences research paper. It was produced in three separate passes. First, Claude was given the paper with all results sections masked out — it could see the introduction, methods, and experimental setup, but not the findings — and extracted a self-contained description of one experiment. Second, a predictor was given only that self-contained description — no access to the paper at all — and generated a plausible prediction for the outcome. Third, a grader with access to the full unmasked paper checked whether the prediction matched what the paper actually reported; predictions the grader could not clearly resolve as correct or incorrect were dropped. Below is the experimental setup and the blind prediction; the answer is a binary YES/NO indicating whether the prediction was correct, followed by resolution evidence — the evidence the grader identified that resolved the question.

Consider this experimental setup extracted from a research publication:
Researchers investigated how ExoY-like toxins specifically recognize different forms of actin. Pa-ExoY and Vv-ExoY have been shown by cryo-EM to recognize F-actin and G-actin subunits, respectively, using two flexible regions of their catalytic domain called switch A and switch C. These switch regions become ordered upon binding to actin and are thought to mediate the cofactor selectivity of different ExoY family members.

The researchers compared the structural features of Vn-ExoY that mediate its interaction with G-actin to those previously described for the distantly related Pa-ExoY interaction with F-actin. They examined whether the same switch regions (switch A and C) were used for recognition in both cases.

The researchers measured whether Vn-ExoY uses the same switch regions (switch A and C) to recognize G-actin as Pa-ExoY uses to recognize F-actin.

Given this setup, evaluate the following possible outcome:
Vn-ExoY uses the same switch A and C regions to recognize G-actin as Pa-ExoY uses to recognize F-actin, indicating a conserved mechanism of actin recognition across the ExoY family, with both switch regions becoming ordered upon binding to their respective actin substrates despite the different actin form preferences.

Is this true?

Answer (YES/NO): YES